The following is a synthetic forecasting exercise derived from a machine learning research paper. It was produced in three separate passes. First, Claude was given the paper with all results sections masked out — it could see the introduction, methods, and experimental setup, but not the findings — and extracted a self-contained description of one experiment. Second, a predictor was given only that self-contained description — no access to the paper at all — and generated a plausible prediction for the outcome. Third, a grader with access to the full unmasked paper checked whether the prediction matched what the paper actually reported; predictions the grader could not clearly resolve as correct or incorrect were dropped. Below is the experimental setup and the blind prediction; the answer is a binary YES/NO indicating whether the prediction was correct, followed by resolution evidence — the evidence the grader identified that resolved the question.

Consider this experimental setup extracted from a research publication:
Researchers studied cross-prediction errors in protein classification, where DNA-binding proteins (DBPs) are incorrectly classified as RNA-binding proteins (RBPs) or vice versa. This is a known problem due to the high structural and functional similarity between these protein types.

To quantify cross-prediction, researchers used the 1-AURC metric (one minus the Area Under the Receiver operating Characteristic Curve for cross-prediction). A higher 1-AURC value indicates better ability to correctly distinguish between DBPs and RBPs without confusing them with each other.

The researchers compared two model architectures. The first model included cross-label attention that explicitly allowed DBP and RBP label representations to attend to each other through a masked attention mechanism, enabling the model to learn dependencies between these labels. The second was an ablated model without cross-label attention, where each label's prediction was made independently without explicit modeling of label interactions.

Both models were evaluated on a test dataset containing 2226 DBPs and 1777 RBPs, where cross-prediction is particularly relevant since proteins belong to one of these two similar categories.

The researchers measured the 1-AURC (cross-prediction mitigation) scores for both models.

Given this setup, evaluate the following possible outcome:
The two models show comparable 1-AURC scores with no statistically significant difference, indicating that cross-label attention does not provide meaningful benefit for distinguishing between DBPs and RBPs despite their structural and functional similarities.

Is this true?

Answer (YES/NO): NO